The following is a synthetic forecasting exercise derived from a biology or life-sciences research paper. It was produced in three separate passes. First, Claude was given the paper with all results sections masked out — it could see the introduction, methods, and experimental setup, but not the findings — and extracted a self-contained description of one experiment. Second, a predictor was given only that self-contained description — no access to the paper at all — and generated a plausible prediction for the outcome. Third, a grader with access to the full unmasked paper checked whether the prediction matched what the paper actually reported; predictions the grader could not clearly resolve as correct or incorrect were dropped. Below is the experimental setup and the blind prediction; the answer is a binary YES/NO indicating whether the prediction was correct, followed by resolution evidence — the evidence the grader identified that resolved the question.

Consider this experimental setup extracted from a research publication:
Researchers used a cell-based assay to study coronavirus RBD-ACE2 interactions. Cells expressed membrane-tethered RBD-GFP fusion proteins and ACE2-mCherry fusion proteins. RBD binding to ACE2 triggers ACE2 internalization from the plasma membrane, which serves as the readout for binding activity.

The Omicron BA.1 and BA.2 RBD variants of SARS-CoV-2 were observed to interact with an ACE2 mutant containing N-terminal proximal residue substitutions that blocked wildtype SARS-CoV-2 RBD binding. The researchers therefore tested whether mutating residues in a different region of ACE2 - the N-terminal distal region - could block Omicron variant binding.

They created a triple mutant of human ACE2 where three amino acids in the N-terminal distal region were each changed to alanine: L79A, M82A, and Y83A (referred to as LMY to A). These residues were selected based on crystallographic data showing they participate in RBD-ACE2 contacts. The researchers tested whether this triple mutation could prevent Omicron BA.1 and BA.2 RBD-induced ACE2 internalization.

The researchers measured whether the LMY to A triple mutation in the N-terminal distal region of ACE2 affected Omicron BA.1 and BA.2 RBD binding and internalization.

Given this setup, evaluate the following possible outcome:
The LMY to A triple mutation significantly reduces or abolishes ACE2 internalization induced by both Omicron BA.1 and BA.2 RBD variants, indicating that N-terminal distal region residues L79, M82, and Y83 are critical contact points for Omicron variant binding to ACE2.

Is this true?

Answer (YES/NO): NO